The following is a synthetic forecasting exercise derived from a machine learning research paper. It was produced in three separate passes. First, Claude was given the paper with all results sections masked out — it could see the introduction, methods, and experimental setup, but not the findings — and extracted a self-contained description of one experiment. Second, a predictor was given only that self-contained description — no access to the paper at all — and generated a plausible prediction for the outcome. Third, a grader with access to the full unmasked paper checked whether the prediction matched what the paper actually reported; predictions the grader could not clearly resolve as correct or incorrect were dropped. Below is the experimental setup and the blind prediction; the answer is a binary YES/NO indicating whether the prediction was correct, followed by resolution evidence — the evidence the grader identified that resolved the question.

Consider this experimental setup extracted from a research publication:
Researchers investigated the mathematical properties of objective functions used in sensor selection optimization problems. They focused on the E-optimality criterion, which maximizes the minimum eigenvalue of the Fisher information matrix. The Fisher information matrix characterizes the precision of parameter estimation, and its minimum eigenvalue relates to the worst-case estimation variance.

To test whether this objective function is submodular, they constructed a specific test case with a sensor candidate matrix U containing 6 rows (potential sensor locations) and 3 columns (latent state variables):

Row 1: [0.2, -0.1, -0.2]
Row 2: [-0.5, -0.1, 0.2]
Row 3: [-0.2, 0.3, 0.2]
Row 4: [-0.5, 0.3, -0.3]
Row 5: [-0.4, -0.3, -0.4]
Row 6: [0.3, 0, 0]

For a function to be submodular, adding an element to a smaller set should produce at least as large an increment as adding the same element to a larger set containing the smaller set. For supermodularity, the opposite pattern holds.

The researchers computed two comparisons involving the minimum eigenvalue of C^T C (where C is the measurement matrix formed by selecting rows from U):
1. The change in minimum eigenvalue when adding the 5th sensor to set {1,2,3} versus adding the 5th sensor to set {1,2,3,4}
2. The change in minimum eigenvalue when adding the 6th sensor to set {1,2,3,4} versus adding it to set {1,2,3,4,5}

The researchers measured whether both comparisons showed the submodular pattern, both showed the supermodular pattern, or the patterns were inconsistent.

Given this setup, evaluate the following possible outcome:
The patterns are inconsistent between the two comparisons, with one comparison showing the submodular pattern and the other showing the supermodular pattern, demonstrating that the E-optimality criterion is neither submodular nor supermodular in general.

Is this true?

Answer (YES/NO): YES